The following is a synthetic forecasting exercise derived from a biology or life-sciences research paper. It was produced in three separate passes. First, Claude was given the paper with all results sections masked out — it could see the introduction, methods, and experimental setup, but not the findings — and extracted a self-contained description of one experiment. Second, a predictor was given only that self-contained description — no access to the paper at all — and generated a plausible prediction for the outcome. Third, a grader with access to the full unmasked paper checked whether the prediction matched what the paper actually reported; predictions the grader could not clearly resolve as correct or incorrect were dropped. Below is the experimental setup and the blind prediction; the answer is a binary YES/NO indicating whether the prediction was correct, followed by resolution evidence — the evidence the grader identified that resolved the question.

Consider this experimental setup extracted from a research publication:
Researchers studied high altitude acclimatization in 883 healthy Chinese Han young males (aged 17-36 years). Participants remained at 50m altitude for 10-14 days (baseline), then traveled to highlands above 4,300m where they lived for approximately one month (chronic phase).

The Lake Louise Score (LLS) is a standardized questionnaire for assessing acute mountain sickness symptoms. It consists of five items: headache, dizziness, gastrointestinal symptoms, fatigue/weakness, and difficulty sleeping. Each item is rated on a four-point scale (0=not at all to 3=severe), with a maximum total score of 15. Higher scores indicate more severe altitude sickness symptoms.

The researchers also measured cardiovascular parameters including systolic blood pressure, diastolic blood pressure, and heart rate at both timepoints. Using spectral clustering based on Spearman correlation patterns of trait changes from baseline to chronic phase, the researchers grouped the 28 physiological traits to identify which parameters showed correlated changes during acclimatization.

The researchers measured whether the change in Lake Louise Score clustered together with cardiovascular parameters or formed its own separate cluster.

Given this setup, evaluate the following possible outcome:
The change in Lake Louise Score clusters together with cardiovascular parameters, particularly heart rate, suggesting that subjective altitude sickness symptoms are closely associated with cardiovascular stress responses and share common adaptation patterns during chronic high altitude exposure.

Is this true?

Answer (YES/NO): NO